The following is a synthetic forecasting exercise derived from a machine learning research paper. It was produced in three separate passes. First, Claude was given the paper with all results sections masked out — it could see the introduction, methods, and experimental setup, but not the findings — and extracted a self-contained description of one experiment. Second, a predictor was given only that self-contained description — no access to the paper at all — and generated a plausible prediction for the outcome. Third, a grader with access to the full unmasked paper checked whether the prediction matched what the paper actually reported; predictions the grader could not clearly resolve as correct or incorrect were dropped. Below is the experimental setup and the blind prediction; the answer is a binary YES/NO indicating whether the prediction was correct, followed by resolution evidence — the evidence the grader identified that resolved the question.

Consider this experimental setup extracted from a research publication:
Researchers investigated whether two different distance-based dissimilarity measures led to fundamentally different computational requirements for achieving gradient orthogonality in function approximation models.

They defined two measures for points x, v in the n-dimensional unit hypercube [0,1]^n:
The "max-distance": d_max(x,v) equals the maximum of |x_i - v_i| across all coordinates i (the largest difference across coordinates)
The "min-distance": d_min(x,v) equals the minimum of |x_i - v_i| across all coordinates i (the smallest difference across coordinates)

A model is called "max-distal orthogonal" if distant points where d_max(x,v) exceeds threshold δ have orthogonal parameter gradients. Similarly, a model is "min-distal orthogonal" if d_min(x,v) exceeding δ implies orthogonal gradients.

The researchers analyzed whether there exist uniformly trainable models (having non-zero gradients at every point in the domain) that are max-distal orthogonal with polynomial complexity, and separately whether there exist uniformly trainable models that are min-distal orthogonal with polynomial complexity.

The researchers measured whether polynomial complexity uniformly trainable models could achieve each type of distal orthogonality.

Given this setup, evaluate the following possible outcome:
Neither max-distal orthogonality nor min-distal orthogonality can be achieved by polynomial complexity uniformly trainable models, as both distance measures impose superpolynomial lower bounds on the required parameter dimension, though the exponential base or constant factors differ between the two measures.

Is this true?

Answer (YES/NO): NO